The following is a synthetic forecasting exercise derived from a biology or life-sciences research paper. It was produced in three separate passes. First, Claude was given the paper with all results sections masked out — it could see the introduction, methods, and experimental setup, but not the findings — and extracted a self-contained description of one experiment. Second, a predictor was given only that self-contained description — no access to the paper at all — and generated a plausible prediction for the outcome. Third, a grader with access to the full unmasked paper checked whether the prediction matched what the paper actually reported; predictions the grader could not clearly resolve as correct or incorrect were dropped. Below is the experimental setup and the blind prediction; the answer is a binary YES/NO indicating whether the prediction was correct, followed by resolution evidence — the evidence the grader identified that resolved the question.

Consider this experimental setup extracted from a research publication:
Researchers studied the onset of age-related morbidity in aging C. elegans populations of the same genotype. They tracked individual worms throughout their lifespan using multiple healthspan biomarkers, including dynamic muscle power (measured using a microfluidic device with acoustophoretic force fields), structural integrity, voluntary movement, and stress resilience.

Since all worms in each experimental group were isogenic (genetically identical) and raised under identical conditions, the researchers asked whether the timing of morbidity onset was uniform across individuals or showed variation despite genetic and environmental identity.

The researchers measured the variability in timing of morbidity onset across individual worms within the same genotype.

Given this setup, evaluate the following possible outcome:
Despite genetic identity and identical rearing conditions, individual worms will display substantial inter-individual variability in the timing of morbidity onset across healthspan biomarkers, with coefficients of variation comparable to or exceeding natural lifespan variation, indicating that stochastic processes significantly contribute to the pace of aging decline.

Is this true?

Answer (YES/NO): YES